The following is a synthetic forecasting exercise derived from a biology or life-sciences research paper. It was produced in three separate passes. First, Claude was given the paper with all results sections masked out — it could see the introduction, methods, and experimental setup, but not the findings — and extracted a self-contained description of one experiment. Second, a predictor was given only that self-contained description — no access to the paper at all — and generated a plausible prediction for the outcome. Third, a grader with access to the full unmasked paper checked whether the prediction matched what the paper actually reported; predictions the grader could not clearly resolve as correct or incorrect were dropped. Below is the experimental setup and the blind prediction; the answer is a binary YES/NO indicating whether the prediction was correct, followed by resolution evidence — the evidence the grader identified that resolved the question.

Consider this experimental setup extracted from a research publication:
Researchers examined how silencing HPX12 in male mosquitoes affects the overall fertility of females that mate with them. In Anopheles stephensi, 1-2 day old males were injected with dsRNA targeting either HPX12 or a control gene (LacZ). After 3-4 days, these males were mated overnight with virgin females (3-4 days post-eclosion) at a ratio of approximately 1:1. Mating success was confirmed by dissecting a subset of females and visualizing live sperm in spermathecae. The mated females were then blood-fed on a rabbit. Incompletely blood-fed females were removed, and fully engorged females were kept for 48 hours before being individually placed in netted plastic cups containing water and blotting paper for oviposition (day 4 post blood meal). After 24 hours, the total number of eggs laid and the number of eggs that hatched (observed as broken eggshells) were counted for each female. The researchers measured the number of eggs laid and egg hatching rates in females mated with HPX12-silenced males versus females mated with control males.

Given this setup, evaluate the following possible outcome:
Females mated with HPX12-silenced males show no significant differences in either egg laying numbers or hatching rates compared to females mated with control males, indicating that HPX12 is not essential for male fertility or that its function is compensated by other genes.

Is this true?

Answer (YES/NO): NO